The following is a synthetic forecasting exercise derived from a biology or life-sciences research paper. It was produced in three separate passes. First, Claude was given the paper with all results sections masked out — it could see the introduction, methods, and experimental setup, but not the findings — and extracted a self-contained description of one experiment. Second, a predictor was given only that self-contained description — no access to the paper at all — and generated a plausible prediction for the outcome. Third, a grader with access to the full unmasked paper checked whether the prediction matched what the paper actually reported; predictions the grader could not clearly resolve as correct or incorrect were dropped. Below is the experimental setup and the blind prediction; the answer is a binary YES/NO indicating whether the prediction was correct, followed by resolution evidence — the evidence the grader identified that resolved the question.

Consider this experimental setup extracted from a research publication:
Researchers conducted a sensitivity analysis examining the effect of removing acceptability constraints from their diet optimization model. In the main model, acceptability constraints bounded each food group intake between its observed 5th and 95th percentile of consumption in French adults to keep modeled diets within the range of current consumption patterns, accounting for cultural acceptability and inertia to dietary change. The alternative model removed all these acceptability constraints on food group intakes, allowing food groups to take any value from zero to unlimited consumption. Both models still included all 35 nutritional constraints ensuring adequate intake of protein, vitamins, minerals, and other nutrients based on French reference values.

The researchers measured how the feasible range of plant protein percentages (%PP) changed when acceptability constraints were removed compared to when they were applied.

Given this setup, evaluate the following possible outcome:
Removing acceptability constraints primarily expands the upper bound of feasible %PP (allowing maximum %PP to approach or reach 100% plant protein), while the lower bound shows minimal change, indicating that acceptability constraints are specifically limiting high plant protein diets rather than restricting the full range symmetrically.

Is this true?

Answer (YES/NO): NO